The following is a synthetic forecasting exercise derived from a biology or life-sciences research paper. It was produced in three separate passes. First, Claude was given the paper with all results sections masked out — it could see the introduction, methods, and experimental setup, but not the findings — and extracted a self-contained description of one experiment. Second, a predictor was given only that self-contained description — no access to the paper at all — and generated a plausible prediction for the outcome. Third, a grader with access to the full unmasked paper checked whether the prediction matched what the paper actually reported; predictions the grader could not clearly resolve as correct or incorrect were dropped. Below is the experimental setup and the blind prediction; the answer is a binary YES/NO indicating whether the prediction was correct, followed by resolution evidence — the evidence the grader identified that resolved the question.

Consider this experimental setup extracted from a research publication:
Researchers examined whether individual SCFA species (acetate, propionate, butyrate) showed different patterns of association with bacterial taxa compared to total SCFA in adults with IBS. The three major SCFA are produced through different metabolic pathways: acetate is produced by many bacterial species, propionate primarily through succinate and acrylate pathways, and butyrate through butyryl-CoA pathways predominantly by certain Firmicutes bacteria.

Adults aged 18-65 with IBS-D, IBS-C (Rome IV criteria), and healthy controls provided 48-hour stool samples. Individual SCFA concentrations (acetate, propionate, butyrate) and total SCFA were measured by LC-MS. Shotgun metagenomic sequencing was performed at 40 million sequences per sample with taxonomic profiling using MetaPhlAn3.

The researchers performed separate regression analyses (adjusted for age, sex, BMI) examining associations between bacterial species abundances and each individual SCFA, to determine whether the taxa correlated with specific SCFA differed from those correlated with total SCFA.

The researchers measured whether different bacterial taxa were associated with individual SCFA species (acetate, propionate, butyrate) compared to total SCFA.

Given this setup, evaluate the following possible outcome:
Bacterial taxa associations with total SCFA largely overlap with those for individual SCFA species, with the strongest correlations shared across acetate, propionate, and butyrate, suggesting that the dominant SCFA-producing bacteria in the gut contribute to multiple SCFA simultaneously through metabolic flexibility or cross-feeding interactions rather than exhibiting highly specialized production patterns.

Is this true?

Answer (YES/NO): NO